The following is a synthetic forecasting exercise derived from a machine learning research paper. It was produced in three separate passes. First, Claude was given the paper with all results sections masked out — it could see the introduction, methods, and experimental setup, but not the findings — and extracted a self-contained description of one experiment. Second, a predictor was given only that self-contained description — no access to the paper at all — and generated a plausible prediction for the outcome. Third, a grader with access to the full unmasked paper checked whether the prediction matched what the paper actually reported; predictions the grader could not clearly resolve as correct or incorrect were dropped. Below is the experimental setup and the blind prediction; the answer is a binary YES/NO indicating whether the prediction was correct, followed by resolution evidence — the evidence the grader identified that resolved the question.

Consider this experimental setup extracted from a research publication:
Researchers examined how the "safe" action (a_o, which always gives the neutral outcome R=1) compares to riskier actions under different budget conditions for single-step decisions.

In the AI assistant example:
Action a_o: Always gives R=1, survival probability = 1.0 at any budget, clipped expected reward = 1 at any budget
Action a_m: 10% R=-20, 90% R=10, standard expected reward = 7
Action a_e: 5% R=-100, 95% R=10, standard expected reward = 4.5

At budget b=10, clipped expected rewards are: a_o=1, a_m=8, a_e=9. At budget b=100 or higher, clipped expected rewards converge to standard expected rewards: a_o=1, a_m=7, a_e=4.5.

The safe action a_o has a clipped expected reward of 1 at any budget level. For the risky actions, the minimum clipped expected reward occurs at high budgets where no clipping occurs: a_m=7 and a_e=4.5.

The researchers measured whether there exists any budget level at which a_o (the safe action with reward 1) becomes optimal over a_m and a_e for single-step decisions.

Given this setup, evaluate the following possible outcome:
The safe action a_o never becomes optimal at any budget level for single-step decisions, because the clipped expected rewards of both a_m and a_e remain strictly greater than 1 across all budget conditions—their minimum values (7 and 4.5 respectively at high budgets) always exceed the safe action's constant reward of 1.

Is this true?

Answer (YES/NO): YES